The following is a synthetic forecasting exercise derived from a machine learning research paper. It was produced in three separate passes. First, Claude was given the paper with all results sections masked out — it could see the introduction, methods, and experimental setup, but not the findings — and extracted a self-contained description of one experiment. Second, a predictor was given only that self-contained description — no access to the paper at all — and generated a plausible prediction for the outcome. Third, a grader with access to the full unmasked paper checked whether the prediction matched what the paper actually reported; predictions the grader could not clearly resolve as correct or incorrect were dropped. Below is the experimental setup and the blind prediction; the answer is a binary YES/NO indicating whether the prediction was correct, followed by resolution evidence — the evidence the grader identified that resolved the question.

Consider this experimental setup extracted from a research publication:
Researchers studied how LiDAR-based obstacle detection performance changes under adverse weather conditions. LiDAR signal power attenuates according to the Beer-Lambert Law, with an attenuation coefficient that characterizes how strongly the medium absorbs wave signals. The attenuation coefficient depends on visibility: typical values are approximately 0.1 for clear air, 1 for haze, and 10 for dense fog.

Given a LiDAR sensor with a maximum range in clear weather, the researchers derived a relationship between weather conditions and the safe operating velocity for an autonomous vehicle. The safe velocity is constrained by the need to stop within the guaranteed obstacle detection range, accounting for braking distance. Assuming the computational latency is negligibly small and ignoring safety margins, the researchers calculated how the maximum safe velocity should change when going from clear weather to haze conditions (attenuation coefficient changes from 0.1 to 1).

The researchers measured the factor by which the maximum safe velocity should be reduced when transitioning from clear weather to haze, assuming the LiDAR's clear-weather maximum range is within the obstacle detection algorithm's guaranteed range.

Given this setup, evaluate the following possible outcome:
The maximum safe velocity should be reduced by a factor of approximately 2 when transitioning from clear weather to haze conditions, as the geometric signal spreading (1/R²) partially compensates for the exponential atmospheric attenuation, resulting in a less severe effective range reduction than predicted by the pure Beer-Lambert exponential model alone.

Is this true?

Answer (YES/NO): NO